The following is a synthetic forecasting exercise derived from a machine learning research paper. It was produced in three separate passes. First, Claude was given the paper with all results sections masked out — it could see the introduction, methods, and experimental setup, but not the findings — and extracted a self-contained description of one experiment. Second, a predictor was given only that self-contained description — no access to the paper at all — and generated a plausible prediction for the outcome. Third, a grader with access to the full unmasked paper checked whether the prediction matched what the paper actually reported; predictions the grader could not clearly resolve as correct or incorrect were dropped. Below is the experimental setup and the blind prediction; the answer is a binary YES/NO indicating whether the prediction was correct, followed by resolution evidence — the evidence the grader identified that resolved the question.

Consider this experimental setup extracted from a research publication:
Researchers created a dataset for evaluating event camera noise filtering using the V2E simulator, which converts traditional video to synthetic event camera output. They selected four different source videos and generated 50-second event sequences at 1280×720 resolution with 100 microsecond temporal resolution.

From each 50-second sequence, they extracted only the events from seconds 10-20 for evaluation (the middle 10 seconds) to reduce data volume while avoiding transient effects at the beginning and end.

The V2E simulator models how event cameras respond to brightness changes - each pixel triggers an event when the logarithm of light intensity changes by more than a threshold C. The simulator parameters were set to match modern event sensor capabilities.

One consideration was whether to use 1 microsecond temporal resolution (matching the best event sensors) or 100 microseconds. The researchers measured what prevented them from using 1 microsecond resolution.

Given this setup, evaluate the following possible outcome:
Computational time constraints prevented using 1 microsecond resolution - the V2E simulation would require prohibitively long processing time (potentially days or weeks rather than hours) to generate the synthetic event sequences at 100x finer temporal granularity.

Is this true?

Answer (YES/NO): YES